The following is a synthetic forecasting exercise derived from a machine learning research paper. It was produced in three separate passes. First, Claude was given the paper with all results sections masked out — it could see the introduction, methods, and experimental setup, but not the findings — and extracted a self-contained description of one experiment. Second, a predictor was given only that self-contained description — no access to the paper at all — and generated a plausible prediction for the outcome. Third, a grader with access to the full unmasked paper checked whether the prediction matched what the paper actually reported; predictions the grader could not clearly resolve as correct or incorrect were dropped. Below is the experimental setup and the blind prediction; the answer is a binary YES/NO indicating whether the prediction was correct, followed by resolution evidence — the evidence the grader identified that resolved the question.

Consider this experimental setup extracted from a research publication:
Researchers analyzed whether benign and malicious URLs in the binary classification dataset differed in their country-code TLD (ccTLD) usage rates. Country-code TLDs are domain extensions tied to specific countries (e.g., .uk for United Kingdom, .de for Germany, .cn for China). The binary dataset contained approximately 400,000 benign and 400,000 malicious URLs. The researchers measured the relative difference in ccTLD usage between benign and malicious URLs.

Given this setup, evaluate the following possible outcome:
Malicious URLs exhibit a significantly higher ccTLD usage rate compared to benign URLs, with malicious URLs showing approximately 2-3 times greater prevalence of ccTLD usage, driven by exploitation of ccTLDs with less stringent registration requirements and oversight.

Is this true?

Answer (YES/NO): NO